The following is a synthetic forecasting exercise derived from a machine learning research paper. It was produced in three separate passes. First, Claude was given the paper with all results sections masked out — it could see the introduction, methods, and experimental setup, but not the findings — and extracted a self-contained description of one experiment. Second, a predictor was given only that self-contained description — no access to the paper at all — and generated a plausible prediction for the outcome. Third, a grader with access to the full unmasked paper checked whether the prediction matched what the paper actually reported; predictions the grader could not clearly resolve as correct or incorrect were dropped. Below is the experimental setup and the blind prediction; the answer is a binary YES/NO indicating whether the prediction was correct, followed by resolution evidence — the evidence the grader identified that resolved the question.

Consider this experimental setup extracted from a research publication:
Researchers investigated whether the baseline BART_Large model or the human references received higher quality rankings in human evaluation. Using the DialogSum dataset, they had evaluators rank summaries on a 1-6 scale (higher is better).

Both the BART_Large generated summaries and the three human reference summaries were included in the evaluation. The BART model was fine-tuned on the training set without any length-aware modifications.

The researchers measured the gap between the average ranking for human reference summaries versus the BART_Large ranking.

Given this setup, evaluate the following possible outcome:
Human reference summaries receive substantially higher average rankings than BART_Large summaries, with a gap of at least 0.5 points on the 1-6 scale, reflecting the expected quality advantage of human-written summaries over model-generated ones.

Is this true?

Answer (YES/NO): YES